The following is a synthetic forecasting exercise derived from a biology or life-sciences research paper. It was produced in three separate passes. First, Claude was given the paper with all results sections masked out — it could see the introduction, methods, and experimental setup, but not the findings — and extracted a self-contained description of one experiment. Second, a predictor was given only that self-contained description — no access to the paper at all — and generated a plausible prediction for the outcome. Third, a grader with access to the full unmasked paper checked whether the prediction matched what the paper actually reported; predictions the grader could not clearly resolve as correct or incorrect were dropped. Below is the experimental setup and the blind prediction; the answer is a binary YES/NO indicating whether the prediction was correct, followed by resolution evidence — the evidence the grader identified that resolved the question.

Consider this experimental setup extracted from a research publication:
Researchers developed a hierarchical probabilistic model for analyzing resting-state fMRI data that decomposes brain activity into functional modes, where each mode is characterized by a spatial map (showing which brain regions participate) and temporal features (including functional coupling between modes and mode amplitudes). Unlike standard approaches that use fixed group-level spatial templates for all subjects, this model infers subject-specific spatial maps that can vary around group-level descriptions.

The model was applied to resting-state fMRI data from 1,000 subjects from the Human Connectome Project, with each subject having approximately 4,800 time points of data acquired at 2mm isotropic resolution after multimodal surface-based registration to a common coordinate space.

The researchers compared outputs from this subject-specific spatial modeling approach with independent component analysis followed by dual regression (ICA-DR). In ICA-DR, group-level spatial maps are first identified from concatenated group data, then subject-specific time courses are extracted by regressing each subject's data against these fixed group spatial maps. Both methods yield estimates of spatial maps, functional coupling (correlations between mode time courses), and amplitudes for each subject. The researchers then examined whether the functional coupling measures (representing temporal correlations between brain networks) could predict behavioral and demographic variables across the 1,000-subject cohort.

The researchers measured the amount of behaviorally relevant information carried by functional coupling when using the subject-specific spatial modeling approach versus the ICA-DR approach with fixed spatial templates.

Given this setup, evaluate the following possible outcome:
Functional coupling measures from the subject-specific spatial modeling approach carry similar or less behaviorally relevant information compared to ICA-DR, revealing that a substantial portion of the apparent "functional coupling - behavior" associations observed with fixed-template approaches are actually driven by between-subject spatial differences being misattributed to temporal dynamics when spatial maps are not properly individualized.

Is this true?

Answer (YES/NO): YES